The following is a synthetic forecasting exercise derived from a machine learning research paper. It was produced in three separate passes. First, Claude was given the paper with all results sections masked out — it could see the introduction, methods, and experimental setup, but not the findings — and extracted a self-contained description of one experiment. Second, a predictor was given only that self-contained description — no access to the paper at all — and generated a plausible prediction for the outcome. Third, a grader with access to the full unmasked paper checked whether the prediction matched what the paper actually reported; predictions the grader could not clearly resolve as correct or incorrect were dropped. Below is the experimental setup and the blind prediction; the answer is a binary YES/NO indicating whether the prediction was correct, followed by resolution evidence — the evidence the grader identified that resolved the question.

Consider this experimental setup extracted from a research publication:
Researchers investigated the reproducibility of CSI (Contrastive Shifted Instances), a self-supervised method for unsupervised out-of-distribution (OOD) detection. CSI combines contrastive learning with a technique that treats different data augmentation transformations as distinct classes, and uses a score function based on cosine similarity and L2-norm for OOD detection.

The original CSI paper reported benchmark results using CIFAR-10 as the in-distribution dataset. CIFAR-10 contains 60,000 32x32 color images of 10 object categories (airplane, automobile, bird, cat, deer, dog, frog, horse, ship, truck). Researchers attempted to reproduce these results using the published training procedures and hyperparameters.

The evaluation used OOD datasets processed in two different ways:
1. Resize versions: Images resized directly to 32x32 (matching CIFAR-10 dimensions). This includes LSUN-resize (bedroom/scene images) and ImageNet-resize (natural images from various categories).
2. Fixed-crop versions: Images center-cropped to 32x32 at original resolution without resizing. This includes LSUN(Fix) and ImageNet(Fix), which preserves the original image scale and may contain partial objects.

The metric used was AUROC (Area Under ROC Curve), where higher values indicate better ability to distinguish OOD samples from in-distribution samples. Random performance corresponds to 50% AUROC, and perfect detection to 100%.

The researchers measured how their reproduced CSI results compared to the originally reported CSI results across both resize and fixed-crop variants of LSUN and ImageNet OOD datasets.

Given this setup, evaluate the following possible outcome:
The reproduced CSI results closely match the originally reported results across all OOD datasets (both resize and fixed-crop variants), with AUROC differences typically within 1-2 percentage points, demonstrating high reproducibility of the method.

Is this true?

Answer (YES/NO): NO